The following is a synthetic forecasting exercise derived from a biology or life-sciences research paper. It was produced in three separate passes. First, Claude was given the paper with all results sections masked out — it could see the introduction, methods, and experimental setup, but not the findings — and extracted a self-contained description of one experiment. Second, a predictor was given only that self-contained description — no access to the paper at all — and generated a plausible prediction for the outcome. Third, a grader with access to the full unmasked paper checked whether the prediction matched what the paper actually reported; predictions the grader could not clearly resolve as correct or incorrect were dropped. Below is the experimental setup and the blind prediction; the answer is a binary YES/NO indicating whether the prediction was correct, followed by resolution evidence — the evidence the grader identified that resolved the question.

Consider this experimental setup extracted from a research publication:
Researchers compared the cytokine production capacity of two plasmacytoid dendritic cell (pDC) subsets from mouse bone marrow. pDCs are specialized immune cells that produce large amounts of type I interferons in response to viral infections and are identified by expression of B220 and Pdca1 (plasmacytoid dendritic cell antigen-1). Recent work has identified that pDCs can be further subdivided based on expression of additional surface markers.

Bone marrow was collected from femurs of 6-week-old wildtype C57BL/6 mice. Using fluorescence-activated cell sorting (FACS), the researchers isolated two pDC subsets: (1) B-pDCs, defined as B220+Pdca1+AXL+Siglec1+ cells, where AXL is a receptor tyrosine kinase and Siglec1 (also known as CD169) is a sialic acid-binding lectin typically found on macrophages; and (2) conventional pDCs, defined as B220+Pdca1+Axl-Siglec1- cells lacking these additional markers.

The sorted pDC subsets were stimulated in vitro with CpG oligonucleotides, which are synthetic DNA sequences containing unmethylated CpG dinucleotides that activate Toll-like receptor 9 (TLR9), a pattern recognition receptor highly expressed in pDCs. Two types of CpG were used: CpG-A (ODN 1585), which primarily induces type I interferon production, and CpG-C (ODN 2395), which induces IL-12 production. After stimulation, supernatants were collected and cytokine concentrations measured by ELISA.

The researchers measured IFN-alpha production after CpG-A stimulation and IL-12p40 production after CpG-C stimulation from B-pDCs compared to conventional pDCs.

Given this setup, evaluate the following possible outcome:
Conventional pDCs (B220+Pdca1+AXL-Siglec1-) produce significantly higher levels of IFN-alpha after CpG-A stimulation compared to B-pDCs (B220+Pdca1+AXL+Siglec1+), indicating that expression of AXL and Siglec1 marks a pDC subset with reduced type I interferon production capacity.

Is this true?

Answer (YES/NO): YES